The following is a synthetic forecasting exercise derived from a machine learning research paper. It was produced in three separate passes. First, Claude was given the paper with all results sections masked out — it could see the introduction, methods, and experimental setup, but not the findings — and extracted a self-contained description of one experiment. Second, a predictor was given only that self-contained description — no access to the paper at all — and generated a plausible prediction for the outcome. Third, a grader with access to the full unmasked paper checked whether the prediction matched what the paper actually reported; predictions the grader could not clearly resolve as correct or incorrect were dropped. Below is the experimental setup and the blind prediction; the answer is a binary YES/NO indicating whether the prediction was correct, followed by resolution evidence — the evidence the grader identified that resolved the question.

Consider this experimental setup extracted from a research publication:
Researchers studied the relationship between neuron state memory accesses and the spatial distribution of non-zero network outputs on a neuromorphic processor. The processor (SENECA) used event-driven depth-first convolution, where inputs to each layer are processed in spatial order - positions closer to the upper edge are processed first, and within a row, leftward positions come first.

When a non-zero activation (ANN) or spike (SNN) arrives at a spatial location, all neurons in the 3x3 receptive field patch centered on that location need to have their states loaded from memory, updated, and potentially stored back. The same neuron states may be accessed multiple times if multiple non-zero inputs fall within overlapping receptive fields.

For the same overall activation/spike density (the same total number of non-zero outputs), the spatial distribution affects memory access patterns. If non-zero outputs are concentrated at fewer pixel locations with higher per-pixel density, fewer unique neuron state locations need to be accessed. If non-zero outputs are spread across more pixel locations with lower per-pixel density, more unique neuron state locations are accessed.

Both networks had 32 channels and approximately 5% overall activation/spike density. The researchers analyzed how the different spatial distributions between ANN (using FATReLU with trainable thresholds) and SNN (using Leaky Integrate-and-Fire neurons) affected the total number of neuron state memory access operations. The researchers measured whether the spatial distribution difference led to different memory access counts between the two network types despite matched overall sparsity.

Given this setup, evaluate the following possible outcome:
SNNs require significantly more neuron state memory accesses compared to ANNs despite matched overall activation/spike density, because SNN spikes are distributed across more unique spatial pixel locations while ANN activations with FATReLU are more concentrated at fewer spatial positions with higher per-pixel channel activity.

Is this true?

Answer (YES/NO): NO